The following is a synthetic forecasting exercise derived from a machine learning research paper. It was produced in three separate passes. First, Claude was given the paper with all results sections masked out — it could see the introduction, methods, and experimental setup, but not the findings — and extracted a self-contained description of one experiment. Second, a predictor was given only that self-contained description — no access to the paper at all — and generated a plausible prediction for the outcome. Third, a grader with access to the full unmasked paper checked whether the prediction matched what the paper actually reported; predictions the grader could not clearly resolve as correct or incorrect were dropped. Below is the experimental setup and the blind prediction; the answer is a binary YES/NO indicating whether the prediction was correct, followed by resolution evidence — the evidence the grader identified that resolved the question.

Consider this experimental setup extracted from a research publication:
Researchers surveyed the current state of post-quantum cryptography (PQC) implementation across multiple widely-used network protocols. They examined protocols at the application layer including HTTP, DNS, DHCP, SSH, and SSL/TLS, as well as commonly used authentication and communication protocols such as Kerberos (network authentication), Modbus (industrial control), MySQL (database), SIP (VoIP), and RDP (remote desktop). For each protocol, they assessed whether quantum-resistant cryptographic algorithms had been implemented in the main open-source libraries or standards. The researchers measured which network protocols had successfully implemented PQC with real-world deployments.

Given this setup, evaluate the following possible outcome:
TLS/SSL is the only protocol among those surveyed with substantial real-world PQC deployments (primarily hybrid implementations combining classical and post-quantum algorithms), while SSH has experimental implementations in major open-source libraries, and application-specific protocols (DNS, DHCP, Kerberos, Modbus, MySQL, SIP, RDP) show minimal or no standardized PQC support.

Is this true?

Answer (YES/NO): NO